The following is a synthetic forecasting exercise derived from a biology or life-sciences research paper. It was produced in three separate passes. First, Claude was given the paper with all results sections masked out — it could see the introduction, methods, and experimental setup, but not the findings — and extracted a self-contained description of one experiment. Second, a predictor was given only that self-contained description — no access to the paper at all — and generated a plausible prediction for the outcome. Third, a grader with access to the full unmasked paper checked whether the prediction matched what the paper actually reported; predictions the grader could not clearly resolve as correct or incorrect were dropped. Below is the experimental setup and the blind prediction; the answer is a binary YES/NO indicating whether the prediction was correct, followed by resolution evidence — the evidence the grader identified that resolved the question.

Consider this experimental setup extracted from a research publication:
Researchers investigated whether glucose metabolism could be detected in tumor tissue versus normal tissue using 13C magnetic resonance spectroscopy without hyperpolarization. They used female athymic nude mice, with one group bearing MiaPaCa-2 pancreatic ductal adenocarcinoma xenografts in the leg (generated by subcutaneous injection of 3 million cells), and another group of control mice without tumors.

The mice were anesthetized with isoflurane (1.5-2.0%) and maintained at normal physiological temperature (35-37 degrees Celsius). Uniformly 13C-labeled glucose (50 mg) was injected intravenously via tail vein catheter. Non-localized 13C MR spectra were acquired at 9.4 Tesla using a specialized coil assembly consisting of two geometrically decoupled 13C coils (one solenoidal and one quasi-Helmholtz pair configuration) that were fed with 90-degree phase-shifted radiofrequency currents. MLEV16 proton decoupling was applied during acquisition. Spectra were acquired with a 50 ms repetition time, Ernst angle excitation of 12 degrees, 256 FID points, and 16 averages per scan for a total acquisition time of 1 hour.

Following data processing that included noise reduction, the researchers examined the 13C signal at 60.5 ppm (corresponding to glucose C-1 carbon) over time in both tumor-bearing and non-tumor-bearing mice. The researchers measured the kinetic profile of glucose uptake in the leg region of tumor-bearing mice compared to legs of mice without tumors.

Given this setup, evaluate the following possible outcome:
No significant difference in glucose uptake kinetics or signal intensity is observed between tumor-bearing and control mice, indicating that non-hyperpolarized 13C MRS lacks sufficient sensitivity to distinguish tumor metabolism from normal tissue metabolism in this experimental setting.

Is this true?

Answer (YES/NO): NO